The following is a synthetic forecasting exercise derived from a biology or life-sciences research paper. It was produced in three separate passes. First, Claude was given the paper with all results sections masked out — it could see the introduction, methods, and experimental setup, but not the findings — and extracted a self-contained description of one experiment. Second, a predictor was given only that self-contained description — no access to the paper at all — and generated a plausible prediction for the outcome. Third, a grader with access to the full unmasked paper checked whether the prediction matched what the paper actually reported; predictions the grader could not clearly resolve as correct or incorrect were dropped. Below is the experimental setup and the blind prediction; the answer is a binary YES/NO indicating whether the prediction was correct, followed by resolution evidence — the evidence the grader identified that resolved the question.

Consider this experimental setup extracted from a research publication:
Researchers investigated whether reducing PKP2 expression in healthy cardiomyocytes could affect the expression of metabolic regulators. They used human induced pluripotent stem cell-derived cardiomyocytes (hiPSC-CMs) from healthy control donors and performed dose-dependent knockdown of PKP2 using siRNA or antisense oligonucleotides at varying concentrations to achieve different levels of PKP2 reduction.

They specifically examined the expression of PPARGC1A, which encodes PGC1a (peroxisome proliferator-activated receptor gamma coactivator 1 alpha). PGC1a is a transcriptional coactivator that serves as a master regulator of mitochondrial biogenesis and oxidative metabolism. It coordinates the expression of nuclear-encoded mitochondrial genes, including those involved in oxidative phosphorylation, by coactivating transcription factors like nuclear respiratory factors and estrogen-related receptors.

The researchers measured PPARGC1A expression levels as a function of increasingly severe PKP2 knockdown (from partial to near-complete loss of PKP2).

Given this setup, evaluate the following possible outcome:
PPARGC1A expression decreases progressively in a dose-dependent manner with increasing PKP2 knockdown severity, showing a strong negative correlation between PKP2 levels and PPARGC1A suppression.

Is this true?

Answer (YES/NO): YES